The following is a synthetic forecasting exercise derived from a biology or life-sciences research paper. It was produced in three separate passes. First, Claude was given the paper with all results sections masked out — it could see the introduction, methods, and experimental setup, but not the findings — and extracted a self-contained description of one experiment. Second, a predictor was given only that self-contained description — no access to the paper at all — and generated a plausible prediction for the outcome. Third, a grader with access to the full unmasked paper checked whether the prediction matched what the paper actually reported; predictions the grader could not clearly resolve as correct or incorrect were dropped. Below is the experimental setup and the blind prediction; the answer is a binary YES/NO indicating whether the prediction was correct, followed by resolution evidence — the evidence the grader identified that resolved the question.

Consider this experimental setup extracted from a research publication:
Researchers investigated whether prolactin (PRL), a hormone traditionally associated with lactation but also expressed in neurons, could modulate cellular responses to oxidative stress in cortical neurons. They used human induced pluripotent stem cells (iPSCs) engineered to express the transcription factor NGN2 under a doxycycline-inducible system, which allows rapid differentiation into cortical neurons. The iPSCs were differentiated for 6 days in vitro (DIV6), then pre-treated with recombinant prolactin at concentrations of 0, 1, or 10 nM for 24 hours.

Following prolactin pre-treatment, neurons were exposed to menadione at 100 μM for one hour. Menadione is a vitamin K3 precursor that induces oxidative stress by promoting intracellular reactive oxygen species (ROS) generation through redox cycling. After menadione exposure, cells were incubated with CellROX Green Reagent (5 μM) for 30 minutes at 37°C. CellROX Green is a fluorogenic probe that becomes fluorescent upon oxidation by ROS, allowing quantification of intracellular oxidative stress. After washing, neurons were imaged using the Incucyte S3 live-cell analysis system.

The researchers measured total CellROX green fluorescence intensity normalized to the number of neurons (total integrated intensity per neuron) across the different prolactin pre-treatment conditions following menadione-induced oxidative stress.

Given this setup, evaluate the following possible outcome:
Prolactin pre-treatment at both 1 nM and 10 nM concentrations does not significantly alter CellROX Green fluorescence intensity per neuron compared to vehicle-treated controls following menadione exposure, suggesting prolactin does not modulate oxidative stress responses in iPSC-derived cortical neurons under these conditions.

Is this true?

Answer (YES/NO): NO